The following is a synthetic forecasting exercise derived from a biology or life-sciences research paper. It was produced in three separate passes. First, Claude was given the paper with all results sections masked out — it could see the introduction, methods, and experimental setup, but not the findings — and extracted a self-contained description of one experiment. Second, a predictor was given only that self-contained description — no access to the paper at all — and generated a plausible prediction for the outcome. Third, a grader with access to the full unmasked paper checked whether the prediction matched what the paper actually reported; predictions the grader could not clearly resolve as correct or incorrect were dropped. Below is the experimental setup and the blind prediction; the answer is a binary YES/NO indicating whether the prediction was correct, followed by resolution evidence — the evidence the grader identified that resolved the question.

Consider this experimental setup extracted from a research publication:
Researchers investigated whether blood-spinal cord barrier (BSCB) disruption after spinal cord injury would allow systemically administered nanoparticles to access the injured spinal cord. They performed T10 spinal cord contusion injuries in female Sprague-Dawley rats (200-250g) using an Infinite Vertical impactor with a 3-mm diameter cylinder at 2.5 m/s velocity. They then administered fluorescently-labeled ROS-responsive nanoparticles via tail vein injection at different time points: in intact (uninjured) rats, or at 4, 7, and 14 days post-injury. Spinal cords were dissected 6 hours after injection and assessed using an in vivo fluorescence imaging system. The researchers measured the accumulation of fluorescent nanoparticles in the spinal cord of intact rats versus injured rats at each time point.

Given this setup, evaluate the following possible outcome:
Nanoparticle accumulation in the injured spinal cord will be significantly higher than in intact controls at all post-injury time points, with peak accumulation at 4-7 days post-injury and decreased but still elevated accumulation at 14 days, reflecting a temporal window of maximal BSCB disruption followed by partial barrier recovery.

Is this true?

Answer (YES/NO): NO